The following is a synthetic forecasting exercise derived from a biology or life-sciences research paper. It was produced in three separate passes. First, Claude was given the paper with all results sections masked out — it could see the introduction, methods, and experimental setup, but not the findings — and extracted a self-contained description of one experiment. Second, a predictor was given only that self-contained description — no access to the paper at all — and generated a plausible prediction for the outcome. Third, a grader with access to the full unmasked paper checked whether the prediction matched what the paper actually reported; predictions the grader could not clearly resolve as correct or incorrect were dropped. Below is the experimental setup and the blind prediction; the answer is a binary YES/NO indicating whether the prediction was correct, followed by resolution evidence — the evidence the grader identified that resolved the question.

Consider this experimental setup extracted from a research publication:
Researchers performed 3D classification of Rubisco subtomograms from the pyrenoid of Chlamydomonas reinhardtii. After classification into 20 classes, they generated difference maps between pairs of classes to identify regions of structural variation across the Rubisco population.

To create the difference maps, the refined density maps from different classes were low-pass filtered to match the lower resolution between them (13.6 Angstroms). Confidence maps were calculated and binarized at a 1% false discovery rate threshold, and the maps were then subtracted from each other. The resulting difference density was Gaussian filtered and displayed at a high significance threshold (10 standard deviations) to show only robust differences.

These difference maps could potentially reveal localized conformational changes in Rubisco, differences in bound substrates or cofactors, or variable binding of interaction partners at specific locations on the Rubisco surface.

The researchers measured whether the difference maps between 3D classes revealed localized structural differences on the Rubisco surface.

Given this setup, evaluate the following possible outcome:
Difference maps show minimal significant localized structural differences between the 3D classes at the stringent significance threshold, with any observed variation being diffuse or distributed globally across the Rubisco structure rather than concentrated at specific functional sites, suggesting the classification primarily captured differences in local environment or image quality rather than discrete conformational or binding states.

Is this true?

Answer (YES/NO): NO